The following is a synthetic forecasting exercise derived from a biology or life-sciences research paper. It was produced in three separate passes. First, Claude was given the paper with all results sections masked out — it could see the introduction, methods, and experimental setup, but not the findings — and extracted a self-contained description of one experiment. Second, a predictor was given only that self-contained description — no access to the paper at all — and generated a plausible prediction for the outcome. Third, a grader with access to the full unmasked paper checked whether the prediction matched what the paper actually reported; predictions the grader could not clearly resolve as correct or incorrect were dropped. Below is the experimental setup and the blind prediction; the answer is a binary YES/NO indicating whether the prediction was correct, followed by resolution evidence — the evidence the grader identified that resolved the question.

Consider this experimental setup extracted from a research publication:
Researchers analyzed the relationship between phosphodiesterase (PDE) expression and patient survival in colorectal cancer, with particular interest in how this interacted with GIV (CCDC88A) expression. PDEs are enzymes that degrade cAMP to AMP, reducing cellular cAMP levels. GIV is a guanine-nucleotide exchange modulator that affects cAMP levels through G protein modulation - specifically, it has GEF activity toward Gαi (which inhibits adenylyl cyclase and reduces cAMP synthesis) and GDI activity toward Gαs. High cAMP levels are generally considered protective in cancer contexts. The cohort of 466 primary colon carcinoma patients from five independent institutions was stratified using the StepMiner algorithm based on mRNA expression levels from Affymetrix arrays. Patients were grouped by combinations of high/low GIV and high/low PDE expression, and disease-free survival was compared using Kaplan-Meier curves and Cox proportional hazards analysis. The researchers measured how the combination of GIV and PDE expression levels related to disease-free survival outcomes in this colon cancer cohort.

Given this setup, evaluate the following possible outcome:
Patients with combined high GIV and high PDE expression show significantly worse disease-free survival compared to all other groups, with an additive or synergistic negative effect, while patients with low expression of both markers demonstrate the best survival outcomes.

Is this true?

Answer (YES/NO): NO